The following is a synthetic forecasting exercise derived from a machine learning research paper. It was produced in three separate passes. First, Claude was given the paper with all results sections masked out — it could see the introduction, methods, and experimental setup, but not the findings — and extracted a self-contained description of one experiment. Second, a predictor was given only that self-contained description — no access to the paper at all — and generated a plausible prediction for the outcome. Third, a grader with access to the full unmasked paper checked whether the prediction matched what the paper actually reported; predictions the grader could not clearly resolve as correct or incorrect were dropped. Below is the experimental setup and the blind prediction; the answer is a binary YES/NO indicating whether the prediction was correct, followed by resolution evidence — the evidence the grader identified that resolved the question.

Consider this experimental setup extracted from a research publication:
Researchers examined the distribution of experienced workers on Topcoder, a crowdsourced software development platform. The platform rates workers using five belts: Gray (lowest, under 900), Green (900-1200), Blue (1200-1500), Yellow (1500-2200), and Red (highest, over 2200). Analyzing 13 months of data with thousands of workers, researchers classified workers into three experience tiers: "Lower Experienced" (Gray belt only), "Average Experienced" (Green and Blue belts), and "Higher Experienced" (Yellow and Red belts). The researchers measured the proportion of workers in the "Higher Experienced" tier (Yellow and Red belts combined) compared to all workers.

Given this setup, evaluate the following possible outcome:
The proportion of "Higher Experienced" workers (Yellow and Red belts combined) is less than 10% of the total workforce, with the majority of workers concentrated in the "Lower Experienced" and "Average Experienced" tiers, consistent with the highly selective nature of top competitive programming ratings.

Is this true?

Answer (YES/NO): YES